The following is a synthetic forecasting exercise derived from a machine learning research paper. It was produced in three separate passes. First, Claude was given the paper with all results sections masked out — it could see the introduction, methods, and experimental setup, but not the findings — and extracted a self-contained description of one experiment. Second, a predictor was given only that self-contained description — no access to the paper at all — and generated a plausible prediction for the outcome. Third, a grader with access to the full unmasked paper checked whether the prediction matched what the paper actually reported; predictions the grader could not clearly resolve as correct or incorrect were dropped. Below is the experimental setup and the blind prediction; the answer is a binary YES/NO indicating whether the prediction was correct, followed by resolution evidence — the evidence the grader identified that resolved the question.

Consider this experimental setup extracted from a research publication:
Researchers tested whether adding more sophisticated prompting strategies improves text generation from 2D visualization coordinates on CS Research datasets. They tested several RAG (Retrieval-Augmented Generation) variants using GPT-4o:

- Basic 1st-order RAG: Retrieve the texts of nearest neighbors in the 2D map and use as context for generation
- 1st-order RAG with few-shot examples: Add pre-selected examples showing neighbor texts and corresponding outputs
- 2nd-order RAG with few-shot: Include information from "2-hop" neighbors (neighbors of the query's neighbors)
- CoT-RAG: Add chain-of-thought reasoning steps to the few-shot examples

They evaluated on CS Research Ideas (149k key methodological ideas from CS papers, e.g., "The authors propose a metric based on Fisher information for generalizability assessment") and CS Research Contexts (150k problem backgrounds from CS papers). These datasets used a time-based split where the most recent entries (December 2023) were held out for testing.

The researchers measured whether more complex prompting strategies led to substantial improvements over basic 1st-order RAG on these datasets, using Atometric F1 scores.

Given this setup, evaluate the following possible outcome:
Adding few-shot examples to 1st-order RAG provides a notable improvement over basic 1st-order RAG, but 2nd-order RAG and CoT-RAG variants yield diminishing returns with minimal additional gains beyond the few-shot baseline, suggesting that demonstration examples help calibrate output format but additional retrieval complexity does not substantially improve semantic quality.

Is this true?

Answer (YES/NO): NO